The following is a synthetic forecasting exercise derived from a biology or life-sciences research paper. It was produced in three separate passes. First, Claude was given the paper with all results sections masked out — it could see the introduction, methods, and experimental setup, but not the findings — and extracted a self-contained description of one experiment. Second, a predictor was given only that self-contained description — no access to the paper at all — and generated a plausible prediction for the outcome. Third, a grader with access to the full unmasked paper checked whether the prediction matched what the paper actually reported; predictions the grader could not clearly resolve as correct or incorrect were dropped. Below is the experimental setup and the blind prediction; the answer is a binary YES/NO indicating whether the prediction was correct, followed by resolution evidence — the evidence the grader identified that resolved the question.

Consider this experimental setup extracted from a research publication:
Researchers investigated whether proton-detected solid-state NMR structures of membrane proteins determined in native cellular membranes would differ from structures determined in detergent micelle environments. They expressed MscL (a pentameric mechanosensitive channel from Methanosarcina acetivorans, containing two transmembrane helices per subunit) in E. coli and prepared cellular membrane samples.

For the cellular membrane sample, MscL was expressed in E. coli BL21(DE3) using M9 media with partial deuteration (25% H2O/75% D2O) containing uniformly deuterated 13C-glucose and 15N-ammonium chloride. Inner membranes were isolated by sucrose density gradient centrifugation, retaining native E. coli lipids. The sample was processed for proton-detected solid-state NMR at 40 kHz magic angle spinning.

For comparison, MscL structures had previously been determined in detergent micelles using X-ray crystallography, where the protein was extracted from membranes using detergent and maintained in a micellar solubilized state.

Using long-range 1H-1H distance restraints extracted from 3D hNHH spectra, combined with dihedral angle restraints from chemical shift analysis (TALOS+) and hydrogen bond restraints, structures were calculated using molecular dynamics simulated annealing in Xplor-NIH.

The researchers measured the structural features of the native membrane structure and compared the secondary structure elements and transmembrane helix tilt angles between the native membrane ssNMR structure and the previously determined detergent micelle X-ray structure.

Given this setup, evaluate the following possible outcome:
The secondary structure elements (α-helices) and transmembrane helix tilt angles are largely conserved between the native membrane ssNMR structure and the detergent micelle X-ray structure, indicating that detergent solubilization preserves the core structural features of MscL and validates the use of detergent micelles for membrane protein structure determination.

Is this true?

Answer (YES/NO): NO